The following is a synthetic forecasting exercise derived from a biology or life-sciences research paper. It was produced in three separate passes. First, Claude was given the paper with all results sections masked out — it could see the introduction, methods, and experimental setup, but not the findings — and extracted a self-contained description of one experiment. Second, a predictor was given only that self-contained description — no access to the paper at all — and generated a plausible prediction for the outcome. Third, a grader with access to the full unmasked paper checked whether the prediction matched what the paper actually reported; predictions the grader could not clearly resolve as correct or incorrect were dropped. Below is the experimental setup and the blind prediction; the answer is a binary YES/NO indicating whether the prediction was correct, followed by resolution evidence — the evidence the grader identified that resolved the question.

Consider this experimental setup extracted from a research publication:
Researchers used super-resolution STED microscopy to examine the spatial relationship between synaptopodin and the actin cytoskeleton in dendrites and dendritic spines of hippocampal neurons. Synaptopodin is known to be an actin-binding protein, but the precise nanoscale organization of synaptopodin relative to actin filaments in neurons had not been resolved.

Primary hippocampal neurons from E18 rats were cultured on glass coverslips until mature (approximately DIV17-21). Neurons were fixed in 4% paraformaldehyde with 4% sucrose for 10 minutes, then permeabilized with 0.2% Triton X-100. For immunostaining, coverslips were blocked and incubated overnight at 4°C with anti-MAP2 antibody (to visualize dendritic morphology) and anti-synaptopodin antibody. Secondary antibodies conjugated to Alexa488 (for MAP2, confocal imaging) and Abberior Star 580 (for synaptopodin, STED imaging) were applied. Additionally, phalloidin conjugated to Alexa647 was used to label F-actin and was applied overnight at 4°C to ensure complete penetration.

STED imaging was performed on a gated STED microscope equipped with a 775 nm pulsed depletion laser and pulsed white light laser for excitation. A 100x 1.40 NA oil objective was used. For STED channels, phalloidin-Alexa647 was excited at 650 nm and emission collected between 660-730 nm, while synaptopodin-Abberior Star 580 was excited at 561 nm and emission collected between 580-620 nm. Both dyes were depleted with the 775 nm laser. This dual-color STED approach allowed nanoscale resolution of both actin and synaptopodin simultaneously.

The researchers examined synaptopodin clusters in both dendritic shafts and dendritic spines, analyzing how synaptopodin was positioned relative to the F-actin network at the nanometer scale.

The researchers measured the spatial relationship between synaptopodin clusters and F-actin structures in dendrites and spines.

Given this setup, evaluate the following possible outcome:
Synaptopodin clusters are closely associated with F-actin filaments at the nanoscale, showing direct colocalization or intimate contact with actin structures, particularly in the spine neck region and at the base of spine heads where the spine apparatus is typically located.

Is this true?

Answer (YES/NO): YES